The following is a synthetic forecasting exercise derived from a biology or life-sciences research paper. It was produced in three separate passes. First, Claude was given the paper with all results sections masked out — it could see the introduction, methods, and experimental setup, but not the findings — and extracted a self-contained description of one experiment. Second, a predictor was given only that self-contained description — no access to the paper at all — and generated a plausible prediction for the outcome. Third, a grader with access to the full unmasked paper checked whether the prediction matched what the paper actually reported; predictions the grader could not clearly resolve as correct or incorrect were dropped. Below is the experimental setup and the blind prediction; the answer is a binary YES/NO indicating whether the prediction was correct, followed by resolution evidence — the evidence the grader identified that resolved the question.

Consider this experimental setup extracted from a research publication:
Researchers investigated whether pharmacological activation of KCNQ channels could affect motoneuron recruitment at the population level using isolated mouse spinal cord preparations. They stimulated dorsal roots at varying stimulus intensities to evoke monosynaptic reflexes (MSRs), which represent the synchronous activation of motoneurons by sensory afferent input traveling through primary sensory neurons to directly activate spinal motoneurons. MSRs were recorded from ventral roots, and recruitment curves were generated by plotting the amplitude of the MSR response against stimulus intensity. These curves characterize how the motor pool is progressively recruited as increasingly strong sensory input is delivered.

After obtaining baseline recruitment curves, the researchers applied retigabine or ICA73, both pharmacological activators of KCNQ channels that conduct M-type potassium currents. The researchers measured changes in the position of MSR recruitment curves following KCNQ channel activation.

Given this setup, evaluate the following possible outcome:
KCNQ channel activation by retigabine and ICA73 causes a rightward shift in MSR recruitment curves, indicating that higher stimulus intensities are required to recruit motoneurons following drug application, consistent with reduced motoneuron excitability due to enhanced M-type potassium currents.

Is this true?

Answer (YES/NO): YES